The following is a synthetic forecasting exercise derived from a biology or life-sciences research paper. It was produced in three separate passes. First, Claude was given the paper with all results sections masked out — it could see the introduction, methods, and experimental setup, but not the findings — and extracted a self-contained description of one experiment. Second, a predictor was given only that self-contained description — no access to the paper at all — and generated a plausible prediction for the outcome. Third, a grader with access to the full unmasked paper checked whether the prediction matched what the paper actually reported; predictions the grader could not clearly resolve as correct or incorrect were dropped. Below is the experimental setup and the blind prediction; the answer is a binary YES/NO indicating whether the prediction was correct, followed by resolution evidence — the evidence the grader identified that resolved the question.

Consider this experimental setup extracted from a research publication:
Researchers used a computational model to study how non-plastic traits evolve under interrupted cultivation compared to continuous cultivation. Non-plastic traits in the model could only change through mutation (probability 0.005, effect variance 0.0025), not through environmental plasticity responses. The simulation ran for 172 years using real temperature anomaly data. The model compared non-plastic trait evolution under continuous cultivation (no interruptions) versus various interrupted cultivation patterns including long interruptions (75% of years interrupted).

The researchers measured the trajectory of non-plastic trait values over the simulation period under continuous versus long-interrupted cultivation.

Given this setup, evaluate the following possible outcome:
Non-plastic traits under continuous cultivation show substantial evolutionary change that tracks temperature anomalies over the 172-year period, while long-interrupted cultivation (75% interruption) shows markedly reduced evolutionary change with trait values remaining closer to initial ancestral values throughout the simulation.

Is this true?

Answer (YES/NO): NO